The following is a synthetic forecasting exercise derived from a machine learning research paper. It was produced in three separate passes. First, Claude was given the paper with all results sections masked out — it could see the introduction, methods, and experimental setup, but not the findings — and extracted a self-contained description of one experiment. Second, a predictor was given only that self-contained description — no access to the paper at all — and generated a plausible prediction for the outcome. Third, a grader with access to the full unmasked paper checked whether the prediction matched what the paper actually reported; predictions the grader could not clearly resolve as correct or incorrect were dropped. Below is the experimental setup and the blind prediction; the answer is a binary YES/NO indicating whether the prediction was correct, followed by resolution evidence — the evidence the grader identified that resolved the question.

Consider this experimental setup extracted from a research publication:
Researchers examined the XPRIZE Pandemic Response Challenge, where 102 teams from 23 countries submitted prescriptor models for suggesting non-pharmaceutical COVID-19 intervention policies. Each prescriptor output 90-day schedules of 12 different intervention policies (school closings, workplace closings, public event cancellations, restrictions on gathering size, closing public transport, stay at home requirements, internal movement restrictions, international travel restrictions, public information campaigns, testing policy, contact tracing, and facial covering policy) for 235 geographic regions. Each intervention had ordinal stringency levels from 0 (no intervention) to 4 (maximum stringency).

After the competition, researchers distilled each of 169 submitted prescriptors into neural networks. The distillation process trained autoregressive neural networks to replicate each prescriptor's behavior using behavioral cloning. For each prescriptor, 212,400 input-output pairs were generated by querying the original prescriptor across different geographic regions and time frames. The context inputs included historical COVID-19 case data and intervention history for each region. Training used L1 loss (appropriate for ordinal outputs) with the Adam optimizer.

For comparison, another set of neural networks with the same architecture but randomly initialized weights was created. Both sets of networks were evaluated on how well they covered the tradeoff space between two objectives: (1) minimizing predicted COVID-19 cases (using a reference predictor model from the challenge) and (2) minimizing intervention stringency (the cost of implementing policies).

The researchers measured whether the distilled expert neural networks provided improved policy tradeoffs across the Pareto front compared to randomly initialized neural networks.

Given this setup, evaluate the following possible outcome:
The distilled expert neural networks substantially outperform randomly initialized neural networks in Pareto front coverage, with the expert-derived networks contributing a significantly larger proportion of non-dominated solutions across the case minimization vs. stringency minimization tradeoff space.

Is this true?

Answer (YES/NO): YES